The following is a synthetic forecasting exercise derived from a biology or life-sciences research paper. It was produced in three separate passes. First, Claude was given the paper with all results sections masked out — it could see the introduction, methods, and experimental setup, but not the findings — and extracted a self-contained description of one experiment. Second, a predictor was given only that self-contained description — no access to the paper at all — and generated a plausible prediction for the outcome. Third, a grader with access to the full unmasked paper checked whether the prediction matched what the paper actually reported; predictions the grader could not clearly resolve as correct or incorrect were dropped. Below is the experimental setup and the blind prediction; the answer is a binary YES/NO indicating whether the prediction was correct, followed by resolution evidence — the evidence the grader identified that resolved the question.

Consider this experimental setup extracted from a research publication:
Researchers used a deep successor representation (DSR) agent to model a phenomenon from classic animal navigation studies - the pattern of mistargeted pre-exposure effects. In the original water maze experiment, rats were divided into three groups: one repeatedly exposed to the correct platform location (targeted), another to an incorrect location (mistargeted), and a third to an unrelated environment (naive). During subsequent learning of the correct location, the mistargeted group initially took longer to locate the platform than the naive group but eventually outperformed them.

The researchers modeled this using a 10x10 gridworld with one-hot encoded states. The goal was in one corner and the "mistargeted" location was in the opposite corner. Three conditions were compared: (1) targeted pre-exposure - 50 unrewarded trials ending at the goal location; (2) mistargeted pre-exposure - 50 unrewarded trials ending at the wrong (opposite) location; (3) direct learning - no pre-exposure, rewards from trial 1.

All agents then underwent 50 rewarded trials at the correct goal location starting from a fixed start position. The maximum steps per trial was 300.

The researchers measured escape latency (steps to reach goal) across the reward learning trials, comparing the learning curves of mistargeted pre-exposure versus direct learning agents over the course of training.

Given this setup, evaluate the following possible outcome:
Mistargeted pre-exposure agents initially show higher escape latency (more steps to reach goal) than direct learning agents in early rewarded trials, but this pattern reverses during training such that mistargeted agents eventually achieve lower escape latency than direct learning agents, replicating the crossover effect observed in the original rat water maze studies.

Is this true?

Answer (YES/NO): NO